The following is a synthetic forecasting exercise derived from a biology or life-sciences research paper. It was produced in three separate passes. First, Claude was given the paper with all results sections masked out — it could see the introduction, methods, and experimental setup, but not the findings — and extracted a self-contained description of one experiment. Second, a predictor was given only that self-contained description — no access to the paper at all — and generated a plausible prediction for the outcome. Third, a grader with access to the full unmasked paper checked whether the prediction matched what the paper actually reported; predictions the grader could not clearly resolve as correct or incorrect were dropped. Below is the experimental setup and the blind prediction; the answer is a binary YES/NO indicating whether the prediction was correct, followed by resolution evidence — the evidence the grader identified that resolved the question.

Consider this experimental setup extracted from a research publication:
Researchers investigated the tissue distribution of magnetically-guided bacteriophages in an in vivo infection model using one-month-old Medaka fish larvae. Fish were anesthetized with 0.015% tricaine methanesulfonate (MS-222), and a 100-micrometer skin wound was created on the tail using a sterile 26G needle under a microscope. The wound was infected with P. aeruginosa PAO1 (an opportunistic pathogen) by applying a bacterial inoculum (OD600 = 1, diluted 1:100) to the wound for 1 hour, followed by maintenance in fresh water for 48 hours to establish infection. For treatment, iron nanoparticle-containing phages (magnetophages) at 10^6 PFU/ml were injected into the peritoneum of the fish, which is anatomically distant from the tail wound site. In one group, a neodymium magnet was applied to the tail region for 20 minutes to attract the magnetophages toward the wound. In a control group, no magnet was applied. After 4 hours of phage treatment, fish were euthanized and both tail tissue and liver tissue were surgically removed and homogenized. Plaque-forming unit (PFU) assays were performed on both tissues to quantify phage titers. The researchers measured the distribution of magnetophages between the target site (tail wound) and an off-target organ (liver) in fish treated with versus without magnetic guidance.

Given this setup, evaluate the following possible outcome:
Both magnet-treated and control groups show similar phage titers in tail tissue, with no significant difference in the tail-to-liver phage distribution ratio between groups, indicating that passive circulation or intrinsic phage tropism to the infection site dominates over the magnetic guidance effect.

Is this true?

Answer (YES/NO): NO